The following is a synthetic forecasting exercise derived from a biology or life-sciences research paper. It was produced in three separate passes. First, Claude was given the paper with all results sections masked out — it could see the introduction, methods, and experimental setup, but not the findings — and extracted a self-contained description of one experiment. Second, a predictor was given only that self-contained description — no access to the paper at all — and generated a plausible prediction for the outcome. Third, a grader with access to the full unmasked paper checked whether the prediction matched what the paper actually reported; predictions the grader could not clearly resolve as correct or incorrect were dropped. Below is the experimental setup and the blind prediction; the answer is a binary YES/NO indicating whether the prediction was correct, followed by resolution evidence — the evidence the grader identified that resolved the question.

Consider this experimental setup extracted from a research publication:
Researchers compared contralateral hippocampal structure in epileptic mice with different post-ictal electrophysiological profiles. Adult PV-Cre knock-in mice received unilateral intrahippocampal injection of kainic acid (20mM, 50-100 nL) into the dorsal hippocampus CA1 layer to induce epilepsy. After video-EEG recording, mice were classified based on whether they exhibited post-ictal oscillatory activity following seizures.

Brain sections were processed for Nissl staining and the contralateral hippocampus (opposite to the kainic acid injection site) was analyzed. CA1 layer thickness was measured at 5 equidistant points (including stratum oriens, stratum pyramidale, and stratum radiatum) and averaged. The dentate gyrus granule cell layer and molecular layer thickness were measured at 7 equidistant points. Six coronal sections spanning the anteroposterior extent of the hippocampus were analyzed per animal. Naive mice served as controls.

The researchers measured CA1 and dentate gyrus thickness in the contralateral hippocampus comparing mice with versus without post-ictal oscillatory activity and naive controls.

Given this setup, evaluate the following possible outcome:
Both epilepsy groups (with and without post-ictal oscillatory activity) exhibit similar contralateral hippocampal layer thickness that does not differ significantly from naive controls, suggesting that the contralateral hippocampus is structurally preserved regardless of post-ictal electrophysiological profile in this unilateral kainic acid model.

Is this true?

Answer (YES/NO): NO